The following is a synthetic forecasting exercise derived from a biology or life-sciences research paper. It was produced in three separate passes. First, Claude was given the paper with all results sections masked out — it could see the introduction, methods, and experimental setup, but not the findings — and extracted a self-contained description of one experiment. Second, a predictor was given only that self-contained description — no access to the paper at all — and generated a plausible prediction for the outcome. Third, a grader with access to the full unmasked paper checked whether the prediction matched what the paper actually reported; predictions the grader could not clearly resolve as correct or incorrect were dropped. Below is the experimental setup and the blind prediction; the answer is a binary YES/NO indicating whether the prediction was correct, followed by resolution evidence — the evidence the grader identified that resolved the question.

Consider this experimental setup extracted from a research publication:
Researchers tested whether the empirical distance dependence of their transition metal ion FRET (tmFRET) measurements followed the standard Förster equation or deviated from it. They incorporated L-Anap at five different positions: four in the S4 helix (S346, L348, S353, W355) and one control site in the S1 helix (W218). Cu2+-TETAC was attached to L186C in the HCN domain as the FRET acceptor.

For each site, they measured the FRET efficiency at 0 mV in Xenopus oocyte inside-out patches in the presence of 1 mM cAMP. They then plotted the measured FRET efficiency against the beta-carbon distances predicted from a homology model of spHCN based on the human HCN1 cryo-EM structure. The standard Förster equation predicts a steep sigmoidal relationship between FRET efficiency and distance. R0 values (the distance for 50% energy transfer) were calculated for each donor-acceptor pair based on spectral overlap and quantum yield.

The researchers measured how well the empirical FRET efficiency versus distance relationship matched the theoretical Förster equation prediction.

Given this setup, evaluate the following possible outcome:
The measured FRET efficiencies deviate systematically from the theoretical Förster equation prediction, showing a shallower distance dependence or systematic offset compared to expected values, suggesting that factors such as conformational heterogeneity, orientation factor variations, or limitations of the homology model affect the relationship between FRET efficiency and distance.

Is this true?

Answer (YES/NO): YES